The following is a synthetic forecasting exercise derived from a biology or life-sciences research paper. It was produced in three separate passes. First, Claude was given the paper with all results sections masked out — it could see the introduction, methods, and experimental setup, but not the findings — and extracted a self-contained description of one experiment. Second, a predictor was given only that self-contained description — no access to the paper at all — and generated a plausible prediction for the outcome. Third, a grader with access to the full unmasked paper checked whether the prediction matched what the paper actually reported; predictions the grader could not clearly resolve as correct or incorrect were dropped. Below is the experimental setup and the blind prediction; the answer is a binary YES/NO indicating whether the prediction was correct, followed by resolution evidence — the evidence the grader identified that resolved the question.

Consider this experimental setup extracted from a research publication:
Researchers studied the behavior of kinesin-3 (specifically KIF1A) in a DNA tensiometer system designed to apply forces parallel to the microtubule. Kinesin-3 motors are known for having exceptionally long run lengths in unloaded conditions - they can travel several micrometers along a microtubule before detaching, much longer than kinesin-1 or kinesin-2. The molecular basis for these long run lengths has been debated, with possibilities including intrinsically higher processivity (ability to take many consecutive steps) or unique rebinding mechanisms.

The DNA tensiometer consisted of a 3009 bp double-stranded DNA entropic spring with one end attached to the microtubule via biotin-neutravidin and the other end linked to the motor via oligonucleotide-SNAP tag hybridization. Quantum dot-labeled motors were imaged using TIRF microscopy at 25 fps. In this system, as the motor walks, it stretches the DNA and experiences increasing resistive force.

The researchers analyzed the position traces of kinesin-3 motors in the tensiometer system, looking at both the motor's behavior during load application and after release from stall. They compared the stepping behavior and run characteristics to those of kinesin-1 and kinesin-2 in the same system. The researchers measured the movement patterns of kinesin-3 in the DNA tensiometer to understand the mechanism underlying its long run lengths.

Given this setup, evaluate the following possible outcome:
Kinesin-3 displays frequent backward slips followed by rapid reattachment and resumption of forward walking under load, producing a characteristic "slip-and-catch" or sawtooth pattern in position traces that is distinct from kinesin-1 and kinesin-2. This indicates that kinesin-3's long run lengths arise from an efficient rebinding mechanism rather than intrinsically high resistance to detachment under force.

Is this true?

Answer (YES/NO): YES